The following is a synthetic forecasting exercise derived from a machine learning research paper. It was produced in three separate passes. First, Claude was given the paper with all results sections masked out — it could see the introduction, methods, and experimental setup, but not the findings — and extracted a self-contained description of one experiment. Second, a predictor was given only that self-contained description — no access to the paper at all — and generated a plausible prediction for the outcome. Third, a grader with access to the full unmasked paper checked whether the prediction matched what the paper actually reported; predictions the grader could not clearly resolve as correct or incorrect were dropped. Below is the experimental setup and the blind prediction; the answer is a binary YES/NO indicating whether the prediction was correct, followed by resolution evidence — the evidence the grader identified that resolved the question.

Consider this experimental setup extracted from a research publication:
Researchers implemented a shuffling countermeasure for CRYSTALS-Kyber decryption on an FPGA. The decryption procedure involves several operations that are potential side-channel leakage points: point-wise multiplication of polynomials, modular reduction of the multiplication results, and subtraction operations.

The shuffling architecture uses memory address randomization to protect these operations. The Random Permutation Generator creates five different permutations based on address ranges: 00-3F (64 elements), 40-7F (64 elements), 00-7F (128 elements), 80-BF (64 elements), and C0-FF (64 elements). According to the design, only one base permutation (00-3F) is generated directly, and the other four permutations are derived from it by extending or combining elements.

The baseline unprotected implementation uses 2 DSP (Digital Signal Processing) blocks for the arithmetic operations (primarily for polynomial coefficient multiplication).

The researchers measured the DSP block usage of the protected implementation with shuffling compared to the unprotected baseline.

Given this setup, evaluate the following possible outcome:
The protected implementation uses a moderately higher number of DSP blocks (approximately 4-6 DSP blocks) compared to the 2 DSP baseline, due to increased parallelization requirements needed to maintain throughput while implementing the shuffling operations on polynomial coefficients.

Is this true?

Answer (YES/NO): NO